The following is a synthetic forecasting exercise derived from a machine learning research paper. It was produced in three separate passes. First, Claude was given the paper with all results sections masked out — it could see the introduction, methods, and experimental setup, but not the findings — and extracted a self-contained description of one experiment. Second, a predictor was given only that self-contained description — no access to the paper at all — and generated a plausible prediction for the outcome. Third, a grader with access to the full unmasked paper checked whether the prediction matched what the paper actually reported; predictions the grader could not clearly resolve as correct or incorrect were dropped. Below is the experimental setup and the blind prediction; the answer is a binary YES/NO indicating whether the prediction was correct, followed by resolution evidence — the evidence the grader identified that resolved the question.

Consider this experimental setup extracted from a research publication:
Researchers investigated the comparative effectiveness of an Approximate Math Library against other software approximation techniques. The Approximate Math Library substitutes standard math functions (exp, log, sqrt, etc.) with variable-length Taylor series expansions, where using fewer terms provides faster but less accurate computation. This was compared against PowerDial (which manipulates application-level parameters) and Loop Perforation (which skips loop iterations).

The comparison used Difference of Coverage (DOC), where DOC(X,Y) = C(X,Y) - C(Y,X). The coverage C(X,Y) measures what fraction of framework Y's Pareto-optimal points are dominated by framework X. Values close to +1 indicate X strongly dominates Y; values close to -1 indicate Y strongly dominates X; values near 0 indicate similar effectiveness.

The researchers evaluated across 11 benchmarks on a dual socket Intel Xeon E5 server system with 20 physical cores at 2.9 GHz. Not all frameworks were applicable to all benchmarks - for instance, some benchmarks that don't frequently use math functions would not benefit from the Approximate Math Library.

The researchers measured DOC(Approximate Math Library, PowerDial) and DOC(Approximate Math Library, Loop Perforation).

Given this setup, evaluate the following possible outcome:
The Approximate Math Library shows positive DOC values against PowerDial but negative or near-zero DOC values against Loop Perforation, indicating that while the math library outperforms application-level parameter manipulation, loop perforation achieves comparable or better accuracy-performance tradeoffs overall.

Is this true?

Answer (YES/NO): NO